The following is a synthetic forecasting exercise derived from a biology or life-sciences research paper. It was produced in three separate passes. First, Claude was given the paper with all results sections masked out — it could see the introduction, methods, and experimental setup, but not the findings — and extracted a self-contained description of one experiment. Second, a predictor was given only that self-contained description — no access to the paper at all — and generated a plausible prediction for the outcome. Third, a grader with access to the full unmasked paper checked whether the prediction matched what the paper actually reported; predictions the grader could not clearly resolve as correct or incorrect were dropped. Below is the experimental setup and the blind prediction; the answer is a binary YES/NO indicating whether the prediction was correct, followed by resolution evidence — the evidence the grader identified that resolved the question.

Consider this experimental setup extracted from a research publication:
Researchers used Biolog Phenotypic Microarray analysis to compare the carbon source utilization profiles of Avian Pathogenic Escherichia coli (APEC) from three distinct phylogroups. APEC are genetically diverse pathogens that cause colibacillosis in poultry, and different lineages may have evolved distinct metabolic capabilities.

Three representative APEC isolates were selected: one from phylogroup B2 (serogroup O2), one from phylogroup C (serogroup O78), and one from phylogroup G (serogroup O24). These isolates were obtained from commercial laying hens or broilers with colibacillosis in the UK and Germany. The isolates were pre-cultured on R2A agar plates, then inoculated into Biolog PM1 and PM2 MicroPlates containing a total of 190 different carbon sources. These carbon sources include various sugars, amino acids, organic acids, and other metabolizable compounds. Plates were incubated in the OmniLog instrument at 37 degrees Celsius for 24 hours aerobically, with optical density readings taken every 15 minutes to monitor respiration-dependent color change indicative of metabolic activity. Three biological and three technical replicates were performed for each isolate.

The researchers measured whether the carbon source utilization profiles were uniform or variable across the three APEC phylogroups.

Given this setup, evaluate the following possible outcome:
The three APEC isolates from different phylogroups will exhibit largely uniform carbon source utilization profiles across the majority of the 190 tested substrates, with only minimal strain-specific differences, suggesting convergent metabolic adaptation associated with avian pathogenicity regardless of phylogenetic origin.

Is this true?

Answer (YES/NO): NO